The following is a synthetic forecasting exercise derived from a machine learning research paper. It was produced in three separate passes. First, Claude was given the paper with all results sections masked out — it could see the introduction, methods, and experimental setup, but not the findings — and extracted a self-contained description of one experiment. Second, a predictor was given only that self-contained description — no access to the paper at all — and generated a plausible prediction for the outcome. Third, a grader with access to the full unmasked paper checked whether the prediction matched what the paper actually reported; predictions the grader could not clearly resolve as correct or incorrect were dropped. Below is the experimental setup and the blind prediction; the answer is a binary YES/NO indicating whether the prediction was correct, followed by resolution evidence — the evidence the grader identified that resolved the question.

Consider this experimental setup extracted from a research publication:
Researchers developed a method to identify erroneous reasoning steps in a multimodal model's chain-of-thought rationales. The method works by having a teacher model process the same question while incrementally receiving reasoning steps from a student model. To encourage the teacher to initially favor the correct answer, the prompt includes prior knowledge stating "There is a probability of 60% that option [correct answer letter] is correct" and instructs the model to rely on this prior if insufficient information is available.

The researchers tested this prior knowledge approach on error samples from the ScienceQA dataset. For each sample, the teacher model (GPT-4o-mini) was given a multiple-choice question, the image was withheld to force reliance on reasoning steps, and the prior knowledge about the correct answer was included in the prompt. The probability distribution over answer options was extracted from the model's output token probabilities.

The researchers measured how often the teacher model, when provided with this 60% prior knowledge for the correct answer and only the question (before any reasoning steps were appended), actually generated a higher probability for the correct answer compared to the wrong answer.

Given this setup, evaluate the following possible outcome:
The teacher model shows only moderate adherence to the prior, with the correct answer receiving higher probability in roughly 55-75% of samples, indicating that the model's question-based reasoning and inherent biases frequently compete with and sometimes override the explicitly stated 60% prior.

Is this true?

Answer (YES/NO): NO